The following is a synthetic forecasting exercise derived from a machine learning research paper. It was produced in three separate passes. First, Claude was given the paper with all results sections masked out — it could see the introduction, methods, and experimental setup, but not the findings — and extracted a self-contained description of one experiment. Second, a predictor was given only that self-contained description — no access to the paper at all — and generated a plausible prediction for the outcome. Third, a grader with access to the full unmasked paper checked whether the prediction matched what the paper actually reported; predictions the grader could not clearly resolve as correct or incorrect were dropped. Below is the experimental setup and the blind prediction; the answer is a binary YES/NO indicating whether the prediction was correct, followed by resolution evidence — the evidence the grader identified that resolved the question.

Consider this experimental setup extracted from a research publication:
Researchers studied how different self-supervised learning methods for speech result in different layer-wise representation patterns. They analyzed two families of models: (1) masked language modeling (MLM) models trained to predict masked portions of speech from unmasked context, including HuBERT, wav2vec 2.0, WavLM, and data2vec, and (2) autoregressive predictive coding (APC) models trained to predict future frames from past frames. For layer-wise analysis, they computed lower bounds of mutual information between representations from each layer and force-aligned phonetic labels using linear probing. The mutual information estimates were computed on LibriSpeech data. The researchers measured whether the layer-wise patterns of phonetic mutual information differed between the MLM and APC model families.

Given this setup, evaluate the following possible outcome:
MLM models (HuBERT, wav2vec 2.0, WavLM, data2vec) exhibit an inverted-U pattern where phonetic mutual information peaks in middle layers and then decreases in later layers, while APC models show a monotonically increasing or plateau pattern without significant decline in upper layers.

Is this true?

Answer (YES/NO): NO